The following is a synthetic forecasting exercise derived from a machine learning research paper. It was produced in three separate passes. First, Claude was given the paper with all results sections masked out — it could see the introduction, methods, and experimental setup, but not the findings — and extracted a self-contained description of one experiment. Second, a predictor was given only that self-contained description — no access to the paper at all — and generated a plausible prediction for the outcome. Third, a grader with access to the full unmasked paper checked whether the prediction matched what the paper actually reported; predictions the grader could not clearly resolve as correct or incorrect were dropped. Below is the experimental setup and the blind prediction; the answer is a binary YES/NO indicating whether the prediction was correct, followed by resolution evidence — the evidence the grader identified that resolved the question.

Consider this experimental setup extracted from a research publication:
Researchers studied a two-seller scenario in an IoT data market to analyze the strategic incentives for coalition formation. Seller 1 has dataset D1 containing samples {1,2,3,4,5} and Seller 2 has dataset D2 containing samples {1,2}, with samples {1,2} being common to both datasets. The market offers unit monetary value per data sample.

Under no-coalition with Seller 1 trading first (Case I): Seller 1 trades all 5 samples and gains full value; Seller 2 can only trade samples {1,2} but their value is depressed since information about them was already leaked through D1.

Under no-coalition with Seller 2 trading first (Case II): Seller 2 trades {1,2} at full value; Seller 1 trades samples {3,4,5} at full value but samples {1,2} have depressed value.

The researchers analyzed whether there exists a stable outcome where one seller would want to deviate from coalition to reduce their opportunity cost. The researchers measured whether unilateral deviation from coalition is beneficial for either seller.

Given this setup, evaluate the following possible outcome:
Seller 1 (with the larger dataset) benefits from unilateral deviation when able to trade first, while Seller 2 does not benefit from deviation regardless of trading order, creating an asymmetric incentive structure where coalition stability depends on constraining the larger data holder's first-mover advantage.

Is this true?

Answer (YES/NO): NO